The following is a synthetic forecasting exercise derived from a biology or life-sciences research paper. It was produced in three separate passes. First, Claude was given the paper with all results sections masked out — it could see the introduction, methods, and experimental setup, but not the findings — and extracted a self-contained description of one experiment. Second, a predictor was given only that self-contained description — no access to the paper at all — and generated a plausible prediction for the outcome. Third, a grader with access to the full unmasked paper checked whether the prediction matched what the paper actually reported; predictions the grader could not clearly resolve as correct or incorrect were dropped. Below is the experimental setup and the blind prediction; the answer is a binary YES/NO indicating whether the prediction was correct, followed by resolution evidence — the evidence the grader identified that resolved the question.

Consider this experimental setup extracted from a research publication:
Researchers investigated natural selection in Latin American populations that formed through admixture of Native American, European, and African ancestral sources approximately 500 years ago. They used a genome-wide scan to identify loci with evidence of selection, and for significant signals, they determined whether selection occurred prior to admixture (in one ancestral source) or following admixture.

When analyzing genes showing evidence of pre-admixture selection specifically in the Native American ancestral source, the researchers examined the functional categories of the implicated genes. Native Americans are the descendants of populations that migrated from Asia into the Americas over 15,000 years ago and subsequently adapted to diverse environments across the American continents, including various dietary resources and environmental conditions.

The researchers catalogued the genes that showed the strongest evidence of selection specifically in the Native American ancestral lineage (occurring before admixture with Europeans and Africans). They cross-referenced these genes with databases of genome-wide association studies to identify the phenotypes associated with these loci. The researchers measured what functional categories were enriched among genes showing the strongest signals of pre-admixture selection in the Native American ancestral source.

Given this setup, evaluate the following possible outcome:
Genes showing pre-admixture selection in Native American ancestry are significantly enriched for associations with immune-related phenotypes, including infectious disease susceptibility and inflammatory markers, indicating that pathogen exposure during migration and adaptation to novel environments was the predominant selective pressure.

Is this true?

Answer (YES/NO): NO